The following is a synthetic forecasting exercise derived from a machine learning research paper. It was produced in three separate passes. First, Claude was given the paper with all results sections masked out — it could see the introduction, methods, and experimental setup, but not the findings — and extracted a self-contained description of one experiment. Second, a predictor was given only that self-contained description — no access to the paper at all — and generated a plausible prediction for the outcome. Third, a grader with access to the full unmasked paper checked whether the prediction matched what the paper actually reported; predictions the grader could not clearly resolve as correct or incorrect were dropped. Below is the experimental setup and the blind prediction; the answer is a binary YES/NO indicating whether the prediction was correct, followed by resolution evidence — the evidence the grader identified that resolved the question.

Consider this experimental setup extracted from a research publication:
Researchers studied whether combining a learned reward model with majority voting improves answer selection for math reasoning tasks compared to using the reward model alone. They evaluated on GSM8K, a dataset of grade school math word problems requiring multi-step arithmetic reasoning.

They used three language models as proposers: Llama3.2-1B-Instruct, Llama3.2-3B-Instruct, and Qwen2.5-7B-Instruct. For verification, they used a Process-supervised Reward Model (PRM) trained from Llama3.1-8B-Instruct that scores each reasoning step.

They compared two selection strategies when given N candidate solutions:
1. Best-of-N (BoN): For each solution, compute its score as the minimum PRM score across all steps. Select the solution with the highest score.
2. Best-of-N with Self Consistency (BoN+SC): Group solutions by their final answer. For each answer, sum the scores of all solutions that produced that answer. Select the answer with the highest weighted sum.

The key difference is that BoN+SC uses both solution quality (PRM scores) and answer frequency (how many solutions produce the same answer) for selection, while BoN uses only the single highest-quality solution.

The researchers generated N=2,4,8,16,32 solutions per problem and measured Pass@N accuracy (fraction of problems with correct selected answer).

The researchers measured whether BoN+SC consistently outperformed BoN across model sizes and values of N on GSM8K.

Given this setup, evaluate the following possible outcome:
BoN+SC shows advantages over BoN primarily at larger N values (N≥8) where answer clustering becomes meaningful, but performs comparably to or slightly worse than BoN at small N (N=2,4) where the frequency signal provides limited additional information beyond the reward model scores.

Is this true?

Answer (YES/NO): NO